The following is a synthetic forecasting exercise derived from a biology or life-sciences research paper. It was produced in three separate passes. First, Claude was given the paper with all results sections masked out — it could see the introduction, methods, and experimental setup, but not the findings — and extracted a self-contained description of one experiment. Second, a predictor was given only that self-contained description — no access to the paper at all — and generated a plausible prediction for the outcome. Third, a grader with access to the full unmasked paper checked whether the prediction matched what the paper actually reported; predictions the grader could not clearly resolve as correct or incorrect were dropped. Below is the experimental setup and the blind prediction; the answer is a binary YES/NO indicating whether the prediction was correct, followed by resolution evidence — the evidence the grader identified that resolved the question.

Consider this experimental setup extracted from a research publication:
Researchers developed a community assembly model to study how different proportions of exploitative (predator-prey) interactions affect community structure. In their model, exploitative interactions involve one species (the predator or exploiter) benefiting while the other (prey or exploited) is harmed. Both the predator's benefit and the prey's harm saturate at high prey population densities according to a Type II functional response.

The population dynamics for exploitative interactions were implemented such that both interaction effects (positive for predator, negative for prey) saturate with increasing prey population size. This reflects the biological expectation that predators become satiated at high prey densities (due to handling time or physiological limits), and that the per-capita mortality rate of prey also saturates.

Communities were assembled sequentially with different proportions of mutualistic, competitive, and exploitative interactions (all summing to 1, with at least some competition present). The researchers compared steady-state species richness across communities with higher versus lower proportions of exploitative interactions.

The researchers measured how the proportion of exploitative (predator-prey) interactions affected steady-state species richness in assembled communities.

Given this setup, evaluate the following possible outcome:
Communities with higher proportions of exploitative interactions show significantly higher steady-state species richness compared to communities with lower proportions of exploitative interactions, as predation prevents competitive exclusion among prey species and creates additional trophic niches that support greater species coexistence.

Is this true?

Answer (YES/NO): NO